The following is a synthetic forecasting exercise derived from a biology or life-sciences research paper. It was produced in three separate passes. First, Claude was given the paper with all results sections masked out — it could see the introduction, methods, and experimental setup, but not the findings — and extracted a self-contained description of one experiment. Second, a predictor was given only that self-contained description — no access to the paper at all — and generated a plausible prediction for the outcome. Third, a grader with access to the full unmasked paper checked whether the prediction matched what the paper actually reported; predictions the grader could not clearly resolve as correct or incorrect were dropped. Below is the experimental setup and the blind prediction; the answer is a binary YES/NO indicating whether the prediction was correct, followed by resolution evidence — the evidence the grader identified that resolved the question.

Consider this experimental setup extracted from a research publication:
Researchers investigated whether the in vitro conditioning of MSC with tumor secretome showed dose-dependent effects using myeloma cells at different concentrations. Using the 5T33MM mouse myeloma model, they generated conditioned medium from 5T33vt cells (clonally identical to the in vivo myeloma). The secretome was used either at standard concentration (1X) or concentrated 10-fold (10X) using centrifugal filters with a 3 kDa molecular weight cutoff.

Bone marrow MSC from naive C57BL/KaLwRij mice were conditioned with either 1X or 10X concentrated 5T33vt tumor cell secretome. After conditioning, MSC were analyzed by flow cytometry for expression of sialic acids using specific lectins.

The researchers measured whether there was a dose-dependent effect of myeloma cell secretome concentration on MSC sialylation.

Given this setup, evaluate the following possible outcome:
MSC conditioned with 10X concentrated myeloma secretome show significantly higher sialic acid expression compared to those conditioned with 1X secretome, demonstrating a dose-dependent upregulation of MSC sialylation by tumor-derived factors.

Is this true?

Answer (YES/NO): NO